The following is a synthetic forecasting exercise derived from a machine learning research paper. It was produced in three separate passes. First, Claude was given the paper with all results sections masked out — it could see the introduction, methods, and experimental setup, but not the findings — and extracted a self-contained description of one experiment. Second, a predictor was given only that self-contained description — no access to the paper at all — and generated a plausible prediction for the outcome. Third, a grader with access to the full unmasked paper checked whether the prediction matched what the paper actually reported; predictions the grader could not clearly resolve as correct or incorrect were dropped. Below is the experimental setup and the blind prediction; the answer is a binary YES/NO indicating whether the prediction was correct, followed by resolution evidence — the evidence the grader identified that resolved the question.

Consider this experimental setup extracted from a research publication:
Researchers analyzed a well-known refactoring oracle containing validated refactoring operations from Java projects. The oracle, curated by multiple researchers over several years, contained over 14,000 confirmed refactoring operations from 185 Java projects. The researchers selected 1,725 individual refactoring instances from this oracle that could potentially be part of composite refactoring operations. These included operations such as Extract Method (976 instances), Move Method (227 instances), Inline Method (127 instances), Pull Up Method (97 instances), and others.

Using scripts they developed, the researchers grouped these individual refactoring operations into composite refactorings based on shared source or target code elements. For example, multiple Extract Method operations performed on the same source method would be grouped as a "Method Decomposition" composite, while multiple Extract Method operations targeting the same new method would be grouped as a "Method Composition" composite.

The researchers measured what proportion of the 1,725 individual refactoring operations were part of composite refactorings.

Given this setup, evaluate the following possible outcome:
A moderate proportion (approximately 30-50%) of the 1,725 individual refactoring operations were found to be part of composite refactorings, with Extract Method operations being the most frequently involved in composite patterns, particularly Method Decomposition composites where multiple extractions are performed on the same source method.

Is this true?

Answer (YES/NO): NO